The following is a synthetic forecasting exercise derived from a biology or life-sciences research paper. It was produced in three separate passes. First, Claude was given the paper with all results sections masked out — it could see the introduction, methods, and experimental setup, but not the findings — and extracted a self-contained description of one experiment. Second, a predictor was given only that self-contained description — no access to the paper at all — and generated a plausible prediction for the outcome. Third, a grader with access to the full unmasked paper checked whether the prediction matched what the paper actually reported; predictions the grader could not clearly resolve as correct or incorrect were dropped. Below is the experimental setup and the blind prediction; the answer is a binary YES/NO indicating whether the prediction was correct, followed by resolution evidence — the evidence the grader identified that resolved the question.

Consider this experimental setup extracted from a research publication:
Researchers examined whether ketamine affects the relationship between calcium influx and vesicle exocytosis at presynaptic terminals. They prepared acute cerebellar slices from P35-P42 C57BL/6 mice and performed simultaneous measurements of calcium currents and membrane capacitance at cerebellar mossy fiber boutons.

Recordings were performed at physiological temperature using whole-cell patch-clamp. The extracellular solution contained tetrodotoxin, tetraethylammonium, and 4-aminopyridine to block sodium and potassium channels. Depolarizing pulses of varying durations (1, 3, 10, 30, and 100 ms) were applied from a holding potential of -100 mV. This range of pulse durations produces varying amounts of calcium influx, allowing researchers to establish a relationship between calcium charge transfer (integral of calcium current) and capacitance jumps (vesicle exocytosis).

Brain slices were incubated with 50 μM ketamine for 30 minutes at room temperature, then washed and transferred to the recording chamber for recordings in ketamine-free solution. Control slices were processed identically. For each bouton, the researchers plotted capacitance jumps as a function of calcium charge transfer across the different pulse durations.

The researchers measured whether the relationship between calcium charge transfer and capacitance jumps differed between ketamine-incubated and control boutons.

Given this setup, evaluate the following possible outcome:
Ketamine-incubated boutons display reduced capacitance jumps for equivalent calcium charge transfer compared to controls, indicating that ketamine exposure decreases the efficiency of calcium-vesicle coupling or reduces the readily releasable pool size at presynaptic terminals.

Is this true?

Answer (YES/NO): NO